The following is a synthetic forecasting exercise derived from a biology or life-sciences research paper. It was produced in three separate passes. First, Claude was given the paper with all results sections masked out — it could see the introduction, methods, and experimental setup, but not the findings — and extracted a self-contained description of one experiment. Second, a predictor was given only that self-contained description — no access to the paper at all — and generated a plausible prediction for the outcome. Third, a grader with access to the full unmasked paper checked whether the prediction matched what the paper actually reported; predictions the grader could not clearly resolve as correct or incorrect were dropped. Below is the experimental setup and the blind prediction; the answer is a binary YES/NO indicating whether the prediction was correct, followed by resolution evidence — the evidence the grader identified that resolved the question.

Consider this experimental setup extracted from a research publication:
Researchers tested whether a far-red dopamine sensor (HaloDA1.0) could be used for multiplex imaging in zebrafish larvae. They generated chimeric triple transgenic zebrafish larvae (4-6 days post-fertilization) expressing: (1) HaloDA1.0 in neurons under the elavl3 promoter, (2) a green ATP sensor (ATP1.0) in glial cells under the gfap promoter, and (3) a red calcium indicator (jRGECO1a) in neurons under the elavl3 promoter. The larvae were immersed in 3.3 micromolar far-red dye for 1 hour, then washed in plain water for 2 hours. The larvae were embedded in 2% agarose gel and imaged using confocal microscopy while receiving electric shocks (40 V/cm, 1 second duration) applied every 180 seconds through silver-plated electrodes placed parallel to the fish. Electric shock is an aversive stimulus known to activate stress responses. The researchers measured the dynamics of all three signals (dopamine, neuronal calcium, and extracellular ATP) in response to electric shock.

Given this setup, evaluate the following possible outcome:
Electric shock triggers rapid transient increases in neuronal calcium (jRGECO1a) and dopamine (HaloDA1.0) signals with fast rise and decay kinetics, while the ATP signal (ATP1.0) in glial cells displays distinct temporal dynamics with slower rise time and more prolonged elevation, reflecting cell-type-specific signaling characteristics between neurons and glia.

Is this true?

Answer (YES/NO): NO